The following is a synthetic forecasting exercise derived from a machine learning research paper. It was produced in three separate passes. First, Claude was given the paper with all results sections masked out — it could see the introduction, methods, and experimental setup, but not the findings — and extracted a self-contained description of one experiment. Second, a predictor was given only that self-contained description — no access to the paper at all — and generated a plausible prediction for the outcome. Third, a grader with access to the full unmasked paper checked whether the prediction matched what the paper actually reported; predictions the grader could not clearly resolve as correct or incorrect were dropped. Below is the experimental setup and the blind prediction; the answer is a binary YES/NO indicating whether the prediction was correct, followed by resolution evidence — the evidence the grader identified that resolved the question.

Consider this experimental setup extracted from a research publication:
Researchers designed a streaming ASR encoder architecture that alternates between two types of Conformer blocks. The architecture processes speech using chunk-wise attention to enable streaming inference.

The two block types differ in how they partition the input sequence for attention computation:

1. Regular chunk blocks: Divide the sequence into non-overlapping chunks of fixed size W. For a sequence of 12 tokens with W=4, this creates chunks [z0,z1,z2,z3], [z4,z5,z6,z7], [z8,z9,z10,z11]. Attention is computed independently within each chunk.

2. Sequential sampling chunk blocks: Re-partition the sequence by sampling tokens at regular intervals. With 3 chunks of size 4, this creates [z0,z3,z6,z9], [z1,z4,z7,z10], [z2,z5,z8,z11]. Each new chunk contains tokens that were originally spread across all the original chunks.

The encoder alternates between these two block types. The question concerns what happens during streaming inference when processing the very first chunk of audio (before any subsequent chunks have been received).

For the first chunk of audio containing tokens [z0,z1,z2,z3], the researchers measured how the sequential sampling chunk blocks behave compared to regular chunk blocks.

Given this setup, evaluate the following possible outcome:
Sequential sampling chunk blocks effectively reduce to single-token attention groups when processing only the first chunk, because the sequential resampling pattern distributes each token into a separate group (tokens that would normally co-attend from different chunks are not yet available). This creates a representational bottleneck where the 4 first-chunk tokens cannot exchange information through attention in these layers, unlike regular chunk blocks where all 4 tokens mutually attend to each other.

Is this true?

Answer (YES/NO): NO